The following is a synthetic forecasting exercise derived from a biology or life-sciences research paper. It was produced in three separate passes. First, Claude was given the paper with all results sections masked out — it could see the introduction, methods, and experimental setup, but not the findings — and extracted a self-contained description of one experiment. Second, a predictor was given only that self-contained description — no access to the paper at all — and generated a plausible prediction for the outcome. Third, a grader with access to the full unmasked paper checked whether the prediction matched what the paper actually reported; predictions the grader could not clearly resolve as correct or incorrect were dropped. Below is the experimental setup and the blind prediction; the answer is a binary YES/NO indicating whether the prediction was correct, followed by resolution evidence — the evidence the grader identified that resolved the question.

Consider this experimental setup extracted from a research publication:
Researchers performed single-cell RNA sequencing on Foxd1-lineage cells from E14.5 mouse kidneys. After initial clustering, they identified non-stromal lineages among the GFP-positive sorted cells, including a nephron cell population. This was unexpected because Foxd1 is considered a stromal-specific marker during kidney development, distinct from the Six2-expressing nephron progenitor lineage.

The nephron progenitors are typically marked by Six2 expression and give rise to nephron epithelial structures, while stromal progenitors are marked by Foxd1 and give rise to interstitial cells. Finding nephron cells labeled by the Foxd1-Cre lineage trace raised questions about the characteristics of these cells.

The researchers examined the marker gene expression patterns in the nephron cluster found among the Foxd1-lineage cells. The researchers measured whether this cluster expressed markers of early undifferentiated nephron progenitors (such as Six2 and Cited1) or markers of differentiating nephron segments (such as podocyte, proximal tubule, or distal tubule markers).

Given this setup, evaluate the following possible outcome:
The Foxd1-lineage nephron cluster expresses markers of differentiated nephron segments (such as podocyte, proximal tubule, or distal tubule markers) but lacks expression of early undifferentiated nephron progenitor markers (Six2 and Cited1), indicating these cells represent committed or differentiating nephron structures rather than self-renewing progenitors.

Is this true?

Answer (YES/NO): NO